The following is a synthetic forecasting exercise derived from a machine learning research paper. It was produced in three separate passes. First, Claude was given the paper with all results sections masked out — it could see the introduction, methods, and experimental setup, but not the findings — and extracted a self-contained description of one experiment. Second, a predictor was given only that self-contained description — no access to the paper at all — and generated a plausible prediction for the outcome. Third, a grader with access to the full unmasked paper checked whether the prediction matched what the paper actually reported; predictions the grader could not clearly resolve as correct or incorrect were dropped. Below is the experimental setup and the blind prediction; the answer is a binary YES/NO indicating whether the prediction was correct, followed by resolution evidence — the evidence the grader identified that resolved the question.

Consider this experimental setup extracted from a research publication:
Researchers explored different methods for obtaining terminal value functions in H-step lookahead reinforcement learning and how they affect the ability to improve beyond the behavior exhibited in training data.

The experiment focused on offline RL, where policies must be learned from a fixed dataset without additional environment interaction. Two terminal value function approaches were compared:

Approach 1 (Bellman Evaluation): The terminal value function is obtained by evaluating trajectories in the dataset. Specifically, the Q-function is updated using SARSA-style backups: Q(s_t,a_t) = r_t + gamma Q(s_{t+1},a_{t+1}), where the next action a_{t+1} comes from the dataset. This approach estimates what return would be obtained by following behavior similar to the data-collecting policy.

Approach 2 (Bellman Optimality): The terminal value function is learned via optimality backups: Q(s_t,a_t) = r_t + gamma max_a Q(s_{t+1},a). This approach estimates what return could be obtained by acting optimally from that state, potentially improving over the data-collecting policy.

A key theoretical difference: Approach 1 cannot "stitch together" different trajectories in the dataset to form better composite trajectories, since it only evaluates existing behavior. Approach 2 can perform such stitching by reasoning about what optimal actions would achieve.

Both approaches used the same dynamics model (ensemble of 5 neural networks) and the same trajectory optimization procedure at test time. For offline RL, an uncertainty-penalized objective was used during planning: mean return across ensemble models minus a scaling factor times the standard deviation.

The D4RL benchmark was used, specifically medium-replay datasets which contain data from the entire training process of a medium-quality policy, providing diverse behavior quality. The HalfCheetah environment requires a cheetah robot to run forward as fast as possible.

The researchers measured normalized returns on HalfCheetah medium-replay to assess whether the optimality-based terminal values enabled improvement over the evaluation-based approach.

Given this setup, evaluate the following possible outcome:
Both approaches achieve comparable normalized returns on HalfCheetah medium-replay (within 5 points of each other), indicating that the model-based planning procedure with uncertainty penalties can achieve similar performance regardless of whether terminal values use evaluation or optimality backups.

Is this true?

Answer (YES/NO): YES